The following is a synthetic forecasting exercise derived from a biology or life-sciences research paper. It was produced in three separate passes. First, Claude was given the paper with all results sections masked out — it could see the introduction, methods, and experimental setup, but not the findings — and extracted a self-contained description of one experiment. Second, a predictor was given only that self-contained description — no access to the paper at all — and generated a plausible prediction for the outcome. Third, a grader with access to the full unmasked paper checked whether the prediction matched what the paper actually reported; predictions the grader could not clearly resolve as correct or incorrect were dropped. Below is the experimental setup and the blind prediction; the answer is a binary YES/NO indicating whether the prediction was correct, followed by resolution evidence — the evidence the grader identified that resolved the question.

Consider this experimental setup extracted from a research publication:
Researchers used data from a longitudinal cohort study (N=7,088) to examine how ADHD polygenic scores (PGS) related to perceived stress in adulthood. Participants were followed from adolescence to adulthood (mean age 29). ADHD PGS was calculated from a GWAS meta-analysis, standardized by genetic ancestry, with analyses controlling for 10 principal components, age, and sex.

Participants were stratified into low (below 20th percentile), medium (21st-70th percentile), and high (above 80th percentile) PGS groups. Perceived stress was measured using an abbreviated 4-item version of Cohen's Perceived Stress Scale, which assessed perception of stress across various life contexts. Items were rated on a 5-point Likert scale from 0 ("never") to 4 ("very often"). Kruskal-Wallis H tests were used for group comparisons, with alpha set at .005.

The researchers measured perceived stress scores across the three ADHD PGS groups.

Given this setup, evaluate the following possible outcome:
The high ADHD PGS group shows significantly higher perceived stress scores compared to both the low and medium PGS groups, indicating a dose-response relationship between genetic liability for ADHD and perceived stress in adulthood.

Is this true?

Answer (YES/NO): NO